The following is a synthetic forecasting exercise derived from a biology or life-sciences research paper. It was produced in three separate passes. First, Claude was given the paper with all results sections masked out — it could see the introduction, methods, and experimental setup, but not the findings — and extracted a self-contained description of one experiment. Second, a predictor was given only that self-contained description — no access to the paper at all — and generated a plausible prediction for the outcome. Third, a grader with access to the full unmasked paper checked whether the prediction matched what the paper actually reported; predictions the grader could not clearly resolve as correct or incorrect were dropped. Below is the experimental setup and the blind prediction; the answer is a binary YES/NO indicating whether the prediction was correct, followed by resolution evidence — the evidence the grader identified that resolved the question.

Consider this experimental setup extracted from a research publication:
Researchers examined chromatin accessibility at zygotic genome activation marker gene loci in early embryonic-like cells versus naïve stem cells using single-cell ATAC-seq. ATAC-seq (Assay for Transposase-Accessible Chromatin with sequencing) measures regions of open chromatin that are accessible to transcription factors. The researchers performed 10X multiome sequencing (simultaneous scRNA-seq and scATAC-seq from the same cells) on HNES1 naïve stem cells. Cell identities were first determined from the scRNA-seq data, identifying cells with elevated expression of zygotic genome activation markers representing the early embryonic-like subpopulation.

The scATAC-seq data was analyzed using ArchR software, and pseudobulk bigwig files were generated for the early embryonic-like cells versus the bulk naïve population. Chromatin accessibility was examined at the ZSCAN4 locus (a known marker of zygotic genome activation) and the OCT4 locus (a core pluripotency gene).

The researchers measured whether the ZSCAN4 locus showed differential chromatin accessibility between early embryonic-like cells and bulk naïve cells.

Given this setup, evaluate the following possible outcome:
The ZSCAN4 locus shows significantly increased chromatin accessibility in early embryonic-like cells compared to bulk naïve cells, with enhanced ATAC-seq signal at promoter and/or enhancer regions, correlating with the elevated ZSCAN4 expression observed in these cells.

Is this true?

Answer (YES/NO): YES